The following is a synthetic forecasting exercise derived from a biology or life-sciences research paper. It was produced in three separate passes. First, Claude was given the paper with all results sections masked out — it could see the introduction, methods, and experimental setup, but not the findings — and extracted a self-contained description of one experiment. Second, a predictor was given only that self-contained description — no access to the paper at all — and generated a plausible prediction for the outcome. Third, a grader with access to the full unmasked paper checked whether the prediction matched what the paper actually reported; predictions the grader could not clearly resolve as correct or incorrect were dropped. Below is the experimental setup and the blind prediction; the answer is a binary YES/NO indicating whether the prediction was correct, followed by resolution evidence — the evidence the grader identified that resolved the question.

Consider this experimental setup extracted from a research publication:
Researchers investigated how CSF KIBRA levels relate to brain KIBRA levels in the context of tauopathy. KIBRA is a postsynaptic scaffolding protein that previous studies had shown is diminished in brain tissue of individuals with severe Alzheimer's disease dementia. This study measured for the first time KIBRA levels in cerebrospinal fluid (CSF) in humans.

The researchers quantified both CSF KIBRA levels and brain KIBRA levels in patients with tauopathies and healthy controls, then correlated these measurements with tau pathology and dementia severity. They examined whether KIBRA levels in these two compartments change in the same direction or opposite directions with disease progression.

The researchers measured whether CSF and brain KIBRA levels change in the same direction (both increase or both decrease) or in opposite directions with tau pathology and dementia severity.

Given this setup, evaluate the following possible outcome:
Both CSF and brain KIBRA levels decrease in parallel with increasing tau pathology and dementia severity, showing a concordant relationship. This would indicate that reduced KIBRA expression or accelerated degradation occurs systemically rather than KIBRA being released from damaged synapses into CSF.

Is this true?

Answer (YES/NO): NO